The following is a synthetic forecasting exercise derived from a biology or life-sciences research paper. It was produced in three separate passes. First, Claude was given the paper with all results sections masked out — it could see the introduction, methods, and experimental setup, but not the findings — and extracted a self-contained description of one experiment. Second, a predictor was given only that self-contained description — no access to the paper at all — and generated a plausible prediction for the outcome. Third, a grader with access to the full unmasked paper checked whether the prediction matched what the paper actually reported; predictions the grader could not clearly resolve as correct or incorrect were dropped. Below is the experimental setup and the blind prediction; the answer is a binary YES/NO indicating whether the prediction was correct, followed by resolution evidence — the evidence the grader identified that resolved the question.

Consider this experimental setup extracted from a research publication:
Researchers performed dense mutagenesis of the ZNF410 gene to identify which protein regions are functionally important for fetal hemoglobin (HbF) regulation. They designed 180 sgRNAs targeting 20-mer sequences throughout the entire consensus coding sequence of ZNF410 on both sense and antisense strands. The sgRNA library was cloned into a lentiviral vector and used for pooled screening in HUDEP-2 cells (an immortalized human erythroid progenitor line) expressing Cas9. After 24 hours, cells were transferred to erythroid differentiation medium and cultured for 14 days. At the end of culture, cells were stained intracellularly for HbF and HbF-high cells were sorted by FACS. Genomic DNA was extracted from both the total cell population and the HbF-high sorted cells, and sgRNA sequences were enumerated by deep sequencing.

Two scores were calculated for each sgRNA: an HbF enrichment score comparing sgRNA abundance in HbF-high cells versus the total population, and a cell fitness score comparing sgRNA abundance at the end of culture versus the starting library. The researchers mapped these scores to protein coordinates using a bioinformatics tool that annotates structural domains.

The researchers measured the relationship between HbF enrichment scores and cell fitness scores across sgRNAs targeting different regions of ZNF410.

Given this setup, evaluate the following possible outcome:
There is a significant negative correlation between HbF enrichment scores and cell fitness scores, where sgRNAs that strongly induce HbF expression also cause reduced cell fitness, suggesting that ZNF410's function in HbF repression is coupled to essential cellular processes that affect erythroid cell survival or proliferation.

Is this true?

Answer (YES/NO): NO